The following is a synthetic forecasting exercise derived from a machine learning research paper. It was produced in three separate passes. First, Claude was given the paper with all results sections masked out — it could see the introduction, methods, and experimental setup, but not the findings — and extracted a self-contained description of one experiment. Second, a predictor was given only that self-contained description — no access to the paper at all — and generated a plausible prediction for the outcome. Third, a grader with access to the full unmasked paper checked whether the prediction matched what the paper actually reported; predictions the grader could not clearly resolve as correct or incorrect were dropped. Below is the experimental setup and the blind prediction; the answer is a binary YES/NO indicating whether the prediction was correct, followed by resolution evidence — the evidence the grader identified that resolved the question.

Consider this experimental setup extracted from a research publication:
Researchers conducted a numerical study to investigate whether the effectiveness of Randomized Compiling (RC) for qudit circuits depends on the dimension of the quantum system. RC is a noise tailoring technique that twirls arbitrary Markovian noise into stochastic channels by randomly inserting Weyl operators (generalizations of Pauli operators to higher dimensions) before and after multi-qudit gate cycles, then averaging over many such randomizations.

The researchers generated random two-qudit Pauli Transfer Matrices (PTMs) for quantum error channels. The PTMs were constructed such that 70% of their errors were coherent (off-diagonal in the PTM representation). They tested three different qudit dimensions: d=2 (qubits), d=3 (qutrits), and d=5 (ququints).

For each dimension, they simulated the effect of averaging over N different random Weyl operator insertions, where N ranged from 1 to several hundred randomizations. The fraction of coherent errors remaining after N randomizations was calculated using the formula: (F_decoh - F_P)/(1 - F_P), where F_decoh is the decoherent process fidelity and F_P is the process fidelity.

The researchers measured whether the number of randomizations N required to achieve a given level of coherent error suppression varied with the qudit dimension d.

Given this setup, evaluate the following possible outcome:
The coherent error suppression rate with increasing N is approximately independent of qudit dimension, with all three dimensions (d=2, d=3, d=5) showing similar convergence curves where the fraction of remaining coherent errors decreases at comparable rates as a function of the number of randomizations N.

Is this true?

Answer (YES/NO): YES